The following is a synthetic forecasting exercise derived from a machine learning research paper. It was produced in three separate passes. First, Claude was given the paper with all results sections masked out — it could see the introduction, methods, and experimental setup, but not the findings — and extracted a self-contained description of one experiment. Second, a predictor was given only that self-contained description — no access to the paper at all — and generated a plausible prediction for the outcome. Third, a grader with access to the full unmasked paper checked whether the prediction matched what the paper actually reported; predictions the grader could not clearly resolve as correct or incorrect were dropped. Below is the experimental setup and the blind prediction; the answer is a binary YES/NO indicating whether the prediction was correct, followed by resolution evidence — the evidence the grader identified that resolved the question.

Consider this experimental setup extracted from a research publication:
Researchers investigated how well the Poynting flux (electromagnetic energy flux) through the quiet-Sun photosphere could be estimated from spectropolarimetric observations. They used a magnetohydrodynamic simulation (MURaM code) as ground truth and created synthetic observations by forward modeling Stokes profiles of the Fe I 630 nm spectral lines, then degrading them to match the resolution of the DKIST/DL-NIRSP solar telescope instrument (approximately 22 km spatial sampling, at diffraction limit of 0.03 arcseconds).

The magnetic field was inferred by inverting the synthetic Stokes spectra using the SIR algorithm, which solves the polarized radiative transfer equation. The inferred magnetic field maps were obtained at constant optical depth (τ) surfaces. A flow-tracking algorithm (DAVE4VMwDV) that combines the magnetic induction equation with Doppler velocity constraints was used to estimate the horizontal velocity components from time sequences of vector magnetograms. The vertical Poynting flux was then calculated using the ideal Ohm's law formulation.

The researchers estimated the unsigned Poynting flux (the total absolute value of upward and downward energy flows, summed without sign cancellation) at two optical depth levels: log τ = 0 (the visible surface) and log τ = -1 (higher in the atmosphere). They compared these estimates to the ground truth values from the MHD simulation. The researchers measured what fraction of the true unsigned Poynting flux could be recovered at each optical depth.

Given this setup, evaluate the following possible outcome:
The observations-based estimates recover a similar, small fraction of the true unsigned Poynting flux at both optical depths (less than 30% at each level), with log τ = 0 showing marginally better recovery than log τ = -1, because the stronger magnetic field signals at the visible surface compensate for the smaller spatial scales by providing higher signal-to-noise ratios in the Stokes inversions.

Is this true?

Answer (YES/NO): NO